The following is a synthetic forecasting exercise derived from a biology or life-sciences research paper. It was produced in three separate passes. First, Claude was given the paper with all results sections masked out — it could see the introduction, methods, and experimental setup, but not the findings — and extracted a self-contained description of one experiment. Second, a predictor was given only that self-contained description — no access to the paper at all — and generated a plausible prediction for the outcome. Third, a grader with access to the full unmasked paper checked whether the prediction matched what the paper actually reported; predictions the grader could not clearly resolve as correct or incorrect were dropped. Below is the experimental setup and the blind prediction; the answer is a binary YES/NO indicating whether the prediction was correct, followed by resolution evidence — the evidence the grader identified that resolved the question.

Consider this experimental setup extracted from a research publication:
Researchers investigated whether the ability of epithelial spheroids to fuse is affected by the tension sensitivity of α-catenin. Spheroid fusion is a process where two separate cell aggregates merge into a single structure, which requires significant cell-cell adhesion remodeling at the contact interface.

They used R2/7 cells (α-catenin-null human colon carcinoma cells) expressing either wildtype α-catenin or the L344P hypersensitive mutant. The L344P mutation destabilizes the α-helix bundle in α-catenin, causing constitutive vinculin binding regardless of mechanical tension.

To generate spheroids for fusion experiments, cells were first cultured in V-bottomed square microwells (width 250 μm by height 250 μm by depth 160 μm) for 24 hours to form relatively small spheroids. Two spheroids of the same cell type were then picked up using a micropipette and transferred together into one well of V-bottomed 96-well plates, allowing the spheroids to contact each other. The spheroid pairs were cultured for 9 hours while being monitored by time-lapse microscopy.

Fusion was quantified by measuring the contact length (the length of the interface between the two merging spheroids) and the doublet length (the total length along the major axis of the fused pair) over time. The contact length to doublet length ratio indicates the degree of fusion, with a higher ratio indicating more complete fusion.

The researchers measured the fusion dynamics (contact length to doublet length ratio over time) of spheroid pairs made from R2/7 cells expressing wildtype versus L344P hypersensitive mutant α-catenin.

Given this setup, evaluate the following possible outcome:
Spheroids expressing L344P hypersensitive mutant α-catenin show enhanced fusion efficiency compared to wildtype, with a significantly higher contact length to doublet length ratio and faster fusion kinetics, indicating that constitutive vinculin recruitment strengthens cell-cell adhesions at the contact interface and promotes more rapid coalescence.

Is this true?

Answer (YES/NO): NO